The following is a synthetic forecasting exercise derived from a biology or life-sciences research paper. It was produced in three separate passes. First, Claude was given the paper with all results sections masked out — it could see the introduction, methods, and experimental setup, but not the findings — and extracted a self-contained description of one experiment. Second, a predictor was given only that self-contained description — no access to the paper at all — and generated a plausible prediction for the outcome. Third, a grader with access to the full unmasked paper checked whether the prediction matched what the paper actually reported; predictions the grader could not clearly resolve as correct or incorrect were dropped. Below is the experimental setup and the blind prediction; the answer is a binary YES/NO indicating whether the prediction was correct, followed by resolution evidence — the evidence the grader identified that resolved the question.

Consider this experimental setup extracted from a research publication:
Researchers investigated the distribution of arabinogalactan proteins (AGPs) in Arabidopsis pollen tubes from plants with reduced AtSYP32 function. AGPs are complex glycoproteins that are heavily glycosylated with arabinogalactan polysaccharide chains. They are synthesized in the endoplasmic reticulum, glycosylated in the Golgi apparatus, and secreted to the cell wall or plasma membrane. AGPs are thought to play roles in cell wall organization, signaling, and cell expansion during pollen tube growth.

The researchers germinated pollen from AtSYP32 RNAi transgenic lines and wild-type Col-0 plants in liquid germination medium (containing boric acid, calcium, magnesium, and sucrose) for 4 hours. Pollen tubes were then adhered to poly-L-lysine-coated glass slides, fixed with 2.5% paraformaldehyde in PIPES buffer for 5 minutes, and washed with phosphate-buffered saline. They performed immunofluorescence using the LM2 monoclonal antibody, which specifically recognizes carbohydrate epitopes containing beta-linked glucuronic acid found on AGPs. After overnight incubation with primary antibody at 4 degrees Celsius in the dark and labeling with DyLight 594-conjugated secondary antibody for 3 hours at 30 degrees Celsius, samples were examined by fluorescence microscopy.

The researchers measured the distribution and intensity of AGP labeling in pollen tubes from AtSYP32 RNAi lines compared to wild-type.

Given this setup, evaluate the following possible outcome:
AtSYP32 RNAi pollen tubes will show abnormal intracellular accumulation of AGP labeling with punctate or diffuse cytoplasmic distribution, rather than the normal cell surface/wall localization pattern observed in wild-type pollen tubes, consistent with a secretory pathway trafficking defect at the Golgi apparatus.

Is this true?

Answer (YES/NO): NO